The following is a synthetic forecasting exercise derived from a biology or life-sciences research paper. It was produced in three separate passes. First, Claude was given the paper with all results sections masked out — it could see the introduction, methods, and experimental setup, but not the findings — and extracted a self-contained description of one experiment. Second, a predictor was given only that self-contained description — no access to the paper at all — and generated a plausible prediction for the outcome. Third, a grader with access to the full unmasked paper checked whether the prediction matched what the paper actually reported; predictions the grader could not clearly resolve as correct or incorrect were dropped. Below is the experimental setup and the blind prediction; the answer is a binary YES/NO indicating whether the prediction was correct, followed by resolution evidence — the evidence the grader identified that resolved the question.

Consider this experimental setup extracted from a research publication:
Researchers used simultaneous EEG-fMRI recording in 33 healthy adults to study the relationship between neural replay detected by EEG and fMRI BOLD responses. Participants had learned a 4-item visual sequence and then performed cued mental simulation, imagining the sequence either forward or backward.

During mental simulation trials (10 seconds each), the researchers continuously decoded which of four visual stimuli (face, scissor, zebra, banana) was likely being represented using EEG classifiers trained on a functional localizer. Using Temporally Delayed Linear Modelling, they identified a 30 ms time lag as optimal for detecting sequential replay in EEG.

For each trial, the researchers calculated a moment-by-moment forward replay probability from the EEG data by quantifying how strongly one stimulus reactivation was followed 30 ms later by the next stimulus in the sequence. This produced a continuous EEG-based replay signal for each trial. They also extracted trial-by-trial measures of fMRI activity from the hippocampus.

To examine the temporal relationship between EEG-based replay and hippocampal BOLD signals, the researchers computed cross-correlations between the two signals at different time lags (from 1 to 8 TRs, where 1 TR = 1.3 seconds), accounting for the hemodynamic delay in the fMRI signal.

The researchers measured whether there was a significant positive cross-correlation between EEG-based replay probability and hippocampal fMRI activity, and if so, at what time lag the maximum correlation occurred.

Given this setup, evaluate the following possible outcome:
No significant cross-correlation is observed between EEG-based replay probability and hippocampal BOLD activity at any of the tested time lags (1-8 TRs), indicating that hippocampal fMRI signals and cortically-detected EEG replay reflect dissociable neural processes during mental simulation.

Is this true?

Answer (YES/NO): NO